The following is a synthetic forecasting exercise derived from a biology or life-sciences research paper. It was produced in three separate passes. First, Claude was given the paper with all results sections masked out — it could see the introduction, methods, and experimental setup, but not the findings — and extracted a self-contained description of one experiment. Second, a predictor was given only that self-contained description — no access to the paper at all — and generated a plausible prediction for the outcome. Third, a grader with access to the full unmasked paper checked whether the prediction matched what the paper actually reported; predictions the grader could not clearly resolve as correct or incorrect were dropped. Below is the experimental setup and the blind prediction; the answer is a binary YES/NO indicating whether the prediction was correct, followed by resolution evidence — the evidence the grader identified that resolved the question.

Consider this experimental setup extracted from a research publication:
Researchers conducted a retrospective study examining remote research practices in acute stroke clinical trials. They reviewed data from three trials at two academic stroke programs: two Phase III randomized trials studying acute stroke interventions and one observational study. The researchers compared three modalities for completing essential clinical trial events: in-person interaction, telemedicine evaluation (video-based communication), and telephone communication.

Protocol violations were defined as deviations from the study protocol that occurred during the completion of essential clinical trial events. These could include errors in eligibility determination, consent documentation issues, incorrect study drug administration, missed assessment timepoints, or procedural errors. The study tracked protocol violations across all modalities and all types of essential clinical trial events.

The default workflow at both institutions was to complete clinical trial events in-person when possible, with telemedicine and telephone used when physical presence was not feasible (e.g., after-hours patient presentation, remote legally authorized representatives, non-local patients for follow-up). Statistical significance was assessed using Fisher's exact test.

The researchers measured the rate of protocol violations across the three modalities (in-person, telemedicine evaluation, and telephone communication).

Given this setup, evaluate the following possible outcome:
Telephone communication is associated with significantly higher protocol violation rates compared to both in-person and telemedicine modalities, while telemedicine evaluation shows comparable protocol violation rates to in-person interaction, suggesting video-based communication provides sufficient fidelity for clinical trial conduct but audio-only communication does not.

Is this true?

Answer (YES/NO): NO